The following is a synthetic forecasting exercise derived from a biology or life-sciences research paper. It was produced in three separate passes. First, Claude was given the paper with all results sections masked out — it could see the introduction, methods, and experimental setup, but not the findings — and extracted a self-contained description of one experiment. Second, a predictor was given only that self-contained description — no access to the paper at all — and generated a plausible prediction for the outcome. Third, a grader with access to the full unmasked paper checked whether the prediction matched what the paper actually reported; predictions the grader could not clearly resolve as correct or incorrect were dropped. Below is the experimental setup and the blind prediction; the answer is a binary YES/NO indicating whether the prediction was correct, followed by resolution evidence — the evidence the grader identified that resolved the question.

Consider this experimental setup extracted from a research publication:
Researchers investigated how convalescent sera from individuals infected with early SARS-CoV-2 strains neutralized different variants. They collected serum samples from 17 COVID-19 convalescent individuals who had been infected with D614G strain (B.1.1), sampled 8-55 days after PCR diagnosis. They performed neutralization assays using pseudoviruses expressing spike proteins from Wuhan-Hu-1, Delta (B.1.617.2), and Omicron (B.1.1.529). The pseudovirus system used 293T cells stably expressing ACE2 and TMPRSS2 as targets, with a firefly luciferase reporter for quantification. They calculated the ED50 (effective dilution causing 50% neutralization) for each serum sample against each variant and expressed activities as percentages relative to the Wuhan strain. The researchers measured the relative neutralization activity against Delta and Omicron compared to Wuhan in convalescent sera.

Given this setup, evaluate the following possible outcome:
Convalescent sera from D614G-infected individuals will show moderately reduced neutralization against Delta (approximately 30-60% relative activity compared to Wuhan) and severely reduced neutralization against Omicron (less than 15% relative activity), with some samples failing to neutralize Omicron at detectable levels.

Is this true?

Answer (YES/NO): YES